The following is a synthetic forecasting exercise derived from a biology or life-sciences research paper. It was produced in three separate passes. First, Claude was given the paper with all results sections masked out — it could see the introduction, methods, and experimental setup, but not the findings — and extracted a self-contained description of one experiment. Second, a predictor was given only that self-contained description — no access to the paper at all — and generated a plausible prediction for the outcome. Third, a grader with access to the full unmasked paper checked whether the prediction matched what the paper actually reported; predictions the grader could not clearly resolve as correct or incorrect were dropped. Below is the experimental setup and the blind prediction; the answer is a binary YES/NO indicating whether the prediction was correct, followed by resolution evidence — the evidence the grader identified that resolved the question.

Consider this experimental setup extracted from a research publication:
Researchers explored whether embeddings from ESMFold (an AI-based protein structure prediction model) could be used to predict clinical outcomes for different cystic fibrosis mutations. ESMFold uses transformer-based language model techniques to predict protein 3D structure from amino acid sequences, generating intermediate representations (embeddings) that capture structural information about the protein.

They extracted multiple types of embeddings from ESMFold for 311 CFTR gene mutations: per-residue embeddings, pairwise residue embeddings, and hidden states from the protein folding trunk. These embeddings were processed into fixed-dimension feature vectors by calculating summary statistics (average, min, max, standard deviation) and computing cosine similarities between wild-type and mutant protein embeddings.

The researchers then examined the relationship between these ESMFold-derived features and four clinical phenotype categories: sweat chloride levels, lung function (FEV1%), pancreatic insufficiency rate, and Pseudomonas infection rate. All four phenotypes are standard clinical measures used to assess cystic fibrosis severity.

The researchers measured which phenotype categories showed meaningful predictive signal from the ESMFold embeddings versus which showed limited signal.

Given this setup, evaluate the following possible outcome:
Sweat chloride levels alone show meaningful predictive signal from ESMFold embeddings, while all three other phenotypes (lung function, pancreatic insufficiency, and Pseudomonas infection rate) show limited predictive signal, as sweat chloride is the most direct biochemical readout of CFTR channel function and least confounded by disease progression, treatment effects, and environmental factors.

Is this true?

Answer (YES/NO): NO